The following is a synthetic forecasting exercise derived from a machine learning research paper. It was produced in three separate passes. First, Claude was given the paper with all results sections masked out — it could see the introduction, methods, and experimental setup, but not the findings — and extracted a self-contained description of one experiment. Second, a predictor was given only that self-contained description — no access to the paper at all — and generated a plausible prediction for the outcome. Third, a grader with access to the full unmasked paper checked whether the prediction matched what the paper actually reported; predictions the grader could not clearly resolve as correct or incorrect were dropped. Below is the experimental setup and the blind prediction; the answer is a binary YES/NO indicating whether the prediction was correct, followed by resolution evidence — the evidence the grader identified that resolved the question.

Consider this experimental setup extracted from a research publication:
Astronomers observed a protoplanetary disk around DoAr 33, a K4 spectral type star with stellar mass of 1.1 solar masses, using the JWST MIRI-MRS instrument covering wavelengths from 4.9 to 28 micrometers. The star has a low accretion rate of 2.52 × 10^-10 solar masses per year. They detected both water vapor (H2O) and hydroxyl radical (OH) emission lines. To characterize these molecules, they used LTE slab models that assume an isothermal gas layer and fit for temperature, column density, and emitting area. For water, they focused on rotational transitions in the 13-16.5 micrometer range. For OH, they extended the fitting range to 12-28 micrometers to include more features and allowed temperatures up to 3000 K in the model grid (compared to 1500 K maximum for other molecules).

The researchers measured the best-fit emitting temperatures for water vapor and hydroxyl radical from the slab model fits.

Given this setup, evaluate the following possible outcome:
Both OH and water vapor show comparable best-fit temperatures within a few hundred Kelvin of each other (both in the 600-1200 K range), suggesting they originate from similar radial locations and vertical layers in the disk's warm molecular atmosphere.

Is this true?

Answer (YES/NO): NO